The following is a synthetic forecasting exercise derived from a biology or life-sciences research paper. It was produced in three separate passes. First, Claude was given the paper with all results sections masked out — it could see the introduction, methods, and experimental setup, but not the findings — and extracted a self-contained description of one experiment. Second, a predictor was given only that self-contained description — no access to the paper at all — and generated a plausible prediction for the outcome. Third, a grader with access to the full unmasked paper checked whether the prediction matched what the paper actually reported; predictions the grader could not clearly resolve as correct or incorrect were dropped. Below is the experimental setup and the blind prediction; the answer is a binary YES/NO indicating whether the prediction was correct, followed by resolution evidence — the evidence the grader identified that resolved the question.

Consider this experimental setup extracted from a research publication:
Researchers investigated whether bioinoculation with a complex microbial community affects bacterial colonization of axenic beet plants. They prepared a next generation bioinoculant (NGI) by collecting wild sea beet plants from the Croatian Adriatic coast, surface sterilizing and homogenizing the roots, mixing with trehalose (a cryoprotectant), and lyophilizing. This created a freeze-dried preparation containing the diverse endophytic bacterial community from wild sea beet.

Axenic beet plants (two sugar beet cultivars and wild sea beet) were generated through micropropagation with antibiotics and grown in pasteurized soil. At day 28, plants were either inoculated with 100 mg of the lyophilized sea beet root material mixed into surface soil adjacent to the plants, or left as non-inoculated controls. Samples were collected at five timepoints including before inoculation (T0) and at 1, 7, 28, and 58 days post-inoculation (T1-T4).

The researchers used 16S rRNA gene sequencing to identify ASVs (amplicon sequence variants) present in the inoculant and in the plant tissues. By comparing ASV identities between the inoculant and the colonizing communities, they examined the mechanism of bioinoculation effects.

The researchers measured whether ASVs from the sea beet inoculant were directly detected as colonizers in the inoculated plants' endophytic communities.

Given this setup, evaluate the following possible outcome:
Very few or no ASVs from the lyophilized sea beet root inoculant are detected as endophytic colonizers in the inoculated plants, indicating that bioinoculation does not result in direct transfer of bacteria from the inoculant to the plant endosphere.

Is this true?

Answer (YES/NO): NO